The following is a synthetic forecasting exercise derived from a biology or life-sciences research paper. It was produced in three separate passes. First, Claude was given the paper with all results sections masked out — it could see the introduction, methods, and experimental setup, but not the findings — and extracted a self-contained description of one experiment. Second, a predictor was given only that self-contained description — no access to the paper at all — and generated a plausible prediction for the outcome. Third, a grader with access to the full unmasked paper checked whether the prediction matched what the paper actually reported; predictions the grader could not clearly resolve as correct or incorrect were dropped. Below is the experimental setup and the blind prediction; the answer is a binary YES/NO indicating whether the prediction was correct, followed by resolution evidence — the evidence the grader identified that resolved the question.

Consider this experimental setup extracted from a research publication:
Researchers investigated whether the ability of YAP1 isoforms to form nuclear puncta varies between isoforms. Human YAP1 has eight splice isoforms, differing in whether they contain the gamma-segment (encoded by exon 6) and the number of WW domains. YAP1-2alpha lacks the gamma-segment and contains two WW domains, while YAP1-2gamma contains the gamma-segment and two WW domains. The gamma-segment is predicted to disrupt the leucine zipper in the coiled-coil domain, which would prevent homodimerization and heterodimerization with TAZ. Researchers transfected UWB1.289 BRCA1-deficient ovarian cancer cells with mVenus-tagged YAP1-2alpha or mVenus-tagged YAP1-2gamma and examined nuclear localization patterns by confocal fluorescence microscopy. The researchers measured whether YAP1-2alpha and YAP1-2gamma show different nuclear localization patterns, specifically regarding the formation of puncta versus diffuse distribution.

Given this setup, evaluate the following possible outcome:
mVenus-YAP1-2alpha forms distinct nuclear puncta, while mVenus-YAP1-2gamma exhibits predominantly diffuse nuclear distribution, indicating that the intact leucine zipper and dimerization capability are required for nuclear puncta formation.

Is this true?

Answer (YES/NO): YES